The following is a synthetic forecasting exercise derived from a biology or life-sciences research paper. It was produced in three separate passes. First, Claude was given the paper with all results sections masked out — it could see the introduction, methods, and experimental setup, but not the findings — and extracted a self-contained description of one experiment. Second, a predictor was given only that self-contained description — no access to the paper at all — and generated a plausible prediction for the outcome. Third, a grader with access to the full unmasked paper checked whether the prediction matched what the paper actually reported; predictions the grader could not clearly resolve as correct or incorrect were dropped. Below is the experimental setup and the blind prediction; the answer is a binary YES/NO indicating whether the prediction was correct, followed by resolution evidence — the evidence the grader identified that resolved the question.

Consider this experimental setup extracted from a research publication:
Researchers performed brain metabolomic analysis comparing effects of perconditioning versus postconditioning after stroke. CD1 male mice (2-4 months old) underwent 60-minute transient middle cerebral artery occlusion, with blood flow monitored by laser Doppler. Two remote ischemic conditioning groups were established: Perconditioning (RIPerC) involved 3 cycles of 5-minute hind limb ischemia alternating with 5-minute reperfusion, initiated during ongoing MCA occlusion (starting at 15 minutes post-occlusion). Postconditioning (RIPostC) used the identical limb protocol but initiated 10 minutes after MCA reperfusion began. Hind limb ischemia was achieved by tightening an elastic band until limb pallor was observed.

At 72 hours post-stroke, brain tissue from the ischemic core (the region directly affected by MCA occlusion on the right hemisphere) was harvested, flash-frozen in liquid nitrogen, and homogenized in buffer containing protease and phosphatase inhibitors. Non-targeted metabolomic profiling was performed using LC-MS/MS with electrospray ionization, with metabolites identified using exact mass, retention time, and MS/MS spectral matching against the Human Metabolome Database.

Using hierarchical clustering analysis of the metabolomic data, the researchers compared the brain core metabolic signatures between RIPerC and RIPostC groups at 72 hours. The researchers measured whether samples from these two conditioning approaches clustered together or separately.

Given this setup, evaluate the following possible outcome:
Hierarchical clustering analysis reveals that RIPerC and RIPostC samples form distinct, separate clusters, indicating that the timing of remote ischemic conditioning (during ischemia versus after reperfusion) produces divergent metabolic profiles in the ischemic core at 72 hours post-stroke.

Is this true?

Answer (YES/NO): NO